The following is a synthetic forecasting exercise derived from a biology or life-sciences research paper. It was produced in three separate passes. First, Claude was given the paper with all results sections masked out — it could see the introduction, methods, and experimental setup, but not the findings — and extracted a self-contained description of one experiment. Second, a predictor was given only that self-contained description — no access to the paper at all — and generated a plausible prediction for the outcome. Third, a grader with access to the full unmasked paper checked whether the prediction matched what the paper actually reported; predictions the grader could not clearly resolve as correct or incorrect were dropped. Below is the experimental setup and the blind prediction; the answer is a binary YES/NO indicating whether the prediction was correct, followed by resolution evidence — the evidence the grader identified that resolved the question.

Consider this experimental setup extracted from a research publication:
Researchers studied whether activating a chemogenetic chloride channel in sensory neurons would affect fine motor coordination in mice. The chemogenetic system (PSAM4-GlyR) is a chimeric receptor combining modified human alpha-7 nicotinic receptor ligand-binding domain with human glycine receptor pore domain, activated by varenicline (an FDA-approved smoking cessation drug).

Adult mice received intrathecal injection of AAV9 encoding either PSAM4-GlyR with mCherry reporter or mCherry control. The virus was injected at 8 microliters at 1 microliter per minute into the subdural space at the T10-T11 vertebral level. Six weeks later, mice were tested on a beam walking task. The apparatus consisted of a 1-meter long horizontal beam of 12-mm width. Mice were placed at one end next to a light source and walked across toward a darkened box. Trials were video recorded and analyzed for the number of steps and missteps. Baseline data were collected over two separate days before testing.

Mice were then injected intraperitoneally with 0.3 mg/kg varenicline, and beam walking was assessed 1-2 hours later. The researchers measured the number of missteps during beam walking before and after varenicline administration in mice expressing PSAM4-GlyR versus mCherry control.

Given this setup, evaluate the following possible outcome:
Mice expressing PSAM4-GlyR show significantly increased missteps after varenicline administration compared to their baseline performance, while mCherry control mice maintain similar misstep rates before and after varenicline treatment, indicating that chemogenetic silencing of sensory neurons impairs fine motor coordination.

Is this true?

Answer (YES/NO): NO